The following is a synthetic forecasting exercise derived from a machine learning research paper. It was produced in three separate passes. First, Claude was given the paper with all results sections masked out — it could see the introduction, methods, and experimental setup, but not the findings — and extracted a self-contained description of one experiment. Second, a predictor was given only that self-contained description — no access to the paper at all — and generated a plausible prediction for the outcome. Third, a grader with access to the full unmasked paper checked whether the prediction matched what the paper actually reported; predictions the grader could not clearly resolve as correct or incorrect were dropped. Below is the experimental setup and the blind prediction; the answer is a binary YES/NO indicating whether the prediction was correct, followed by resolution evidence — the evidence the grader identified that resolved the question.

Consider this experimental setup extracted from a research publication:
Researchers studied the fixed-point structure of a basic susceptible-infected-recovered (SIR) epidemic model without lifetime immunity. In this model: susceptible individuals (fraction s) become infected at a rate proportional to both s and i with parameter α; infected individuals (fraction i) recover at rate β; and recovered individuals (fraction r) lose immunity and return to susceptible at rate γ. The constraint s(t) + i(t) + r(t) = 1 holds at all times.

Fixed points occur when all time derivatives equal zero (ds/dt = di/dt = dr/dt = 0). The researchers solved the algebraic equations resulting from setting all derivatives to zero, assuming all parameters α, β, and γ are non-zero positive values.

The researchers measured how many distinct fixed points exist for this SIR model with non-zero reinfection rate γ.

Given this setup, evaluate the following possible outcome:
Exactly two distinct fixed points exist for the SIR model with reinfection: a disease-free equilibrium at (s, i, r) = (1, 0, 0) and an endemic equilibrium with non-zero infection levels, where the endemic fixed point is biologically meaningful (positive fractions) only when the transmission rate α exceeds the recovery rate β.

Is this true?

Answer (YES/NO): YES